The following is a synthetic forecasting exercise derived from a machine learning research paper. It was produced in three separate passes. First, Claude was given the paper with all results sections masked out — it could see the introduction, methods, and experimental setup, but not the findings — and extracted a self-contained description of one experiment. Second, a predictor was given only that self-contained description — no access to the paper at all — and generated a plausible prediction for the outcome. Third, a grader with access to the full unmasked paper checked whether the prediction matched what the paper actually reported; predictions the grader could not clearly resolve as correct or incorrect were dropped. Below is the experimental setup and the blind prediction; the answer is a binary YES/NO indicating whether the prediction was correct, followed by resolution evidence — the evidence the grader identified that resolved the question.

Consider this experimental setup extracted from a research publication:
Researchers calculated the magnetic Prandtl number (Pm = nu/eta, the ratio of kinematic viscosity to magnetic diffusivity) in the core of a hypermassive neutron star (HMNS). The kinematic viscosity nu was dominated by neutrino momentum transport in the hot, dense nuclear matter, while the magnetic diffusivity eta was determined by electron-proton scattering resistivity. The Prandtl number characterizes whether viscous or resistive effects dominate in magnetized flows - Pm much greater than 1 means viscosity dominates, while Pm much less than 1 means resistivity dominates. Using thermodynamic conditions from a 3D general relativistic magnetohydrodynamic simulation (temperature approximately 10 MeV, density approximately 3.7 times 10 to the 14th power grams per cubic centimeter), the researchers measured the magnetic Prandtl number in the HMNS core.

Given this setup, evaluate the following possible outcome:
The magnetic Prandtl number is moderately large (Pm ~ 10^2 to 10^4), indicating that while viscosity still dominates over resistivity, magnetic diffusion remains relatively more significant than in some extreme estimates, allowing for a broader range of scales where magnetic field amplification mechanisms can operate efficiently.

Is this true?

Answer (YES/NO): NO